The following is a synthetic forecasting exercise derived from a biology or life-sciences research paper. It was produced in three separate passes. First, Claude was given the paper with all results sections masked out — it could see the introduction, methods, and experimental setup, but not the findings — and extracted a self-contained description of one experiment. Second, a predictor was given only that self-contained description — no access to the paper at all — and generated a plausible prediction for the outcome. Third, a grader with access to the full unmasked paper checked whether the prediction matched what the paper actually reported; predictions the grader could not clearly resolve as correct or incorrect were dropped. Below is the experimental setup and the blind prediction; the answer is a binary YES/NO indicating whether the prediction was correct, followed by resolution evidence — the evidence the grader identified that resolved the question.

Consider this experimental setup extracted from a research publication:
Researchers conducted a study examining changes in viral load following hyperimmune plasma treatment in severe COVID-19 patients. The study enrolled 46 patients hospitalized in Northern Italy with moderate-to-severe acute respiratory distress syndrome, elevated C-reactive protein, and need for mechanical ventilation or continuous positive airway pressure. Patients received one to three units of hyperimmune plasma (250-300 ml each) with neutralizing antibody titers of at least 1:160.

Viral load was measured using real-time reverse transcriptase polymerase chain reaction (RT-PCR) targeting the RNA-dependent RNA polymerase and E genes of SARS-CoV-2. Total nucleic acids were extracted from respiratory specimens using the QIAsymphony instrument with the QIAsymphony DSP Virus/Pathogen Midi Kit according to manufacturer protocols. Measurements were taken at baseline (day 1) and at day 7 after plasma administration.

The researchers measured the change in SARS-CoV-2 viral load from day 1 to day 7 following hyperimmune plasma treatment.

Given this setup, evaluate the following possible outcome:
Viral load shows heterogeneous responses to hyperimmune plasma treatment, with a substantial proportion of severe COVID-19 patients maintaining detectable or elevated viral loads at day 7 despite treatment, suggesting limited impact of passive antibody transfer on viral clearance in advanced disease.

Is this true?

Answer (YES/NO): NO